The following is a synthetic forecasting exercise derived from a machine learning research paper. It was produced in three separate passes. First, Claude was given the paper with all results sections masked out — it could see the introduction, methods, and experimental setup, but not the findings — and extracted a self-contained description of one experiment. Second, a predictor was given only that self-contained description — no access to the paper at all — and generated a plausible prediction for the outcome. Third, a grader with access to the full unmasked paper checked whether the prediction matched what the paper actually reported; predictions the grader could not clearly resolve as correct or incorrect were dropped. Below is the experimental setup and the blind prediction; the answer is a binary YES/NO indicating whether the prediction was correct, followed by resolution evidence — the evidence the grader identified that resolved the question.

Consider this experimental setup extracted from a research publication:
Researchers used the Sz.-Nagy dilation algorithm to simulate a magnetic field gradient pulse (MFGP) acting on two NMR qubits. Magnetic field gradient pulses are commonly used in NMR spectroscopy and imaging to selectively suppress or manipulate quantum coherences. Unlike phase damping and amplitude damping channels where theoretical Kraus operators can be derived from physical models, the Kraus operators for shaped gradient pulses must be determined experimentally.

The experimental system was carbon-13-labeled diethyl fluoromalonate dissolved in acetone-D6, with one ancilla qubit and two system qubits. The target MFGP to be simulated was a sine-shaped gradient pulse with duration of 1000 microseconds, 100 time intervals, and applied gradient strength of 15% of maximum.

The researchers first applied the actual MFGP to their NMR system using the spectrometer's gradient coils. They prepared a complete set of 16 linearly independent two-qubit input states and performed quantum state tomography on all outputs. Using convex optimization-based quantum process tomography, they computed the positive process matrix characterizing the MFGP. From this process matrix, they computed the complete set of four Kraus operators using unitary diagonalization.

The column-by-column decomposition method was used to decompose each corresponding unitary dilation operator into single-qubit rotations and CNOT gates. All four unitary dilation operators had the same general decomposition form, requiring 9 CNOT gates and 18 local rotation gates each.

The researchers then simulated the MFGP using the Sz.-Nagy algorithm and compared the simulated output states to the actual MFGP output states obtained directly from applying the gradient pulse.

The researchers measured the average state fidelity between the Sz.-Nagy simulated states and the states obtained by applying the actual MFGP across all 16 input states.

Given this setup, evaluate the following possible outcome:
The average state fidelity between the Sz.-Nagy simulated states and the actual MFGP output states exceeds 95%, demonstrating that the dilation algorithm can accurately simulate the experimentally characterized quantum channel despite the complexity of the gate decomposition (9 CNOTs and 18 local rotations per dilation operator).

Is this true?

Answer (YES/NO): NO